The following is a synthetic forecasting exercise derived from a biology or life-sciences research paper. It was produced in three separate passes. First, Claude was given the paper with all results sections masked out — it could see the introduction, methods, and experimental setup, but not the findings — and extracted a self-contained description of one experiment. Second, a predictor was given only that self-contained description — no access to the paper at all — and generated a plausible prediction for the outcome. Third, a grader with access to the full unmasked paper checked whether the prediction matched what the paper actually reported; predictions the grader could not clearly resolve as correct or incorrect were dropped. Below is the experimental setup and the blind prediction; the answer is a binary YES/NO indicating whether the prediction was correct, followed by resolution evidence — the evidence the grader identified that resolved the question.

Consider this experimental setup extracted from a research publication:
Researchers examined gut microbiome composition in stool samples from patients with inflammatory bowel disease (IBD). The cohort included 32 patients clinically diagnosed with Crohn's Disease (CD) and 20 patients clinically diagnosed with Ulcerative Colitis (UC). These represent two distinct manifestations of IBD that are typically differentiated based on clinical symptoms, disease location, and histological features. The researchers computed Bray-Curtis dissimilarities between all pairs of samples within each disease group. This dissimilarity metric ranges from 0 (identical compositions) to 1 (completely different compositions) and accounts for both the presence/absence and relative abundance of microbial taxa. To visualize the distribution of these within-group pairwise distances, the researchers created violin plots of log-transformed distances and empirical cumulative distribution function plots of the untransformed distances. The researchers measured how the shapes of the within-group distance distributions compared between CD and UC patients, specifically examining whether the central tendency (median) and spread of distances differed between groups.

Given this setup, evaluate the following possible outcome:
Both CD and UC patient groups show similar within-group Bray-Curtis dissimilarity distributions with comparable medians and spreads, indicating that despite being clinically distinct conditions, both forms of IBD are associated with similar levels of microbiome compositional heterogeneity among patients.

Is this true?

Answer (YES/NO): NO